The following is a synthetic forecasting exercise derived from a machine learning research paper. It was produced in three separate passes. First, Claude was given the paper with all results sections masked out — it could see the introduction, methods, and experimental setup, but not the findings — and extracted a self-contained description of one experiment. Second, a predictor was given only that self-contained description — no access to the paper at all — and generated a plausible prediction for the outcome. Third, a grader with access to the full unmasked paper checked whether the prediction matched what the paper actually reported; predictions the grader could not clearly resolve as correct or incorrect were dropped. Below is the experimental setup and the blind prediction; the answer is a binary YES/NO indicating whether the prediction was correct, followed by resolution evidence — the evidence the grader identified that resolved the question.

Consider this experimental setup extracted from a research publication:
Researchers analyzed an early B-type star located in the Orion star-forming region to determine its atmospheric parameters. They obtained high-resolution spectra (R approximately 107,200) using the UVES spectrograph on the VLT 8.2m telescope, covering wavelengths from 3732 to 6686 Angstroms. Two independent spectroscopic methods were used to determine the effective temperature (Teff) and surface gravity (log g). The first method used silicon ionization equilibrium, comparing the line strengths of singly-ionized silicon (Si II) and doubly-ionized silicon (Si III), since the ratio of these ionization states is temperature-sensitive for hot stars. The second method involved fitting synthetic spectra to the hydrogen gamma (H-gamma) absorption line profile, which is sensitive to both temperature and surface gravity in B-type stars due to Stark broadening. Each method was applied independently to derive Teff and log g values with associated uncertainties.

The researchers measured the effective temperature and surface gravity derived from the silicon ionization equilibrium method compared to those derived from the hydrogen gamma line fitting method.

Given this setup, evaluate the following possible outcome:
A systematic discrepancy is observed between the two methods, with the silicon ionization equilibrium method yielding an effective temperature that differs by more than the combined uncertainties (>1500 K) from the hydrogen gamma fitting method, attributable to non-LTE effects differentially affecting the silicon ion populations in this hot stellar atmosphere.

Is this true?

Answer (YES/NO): NO